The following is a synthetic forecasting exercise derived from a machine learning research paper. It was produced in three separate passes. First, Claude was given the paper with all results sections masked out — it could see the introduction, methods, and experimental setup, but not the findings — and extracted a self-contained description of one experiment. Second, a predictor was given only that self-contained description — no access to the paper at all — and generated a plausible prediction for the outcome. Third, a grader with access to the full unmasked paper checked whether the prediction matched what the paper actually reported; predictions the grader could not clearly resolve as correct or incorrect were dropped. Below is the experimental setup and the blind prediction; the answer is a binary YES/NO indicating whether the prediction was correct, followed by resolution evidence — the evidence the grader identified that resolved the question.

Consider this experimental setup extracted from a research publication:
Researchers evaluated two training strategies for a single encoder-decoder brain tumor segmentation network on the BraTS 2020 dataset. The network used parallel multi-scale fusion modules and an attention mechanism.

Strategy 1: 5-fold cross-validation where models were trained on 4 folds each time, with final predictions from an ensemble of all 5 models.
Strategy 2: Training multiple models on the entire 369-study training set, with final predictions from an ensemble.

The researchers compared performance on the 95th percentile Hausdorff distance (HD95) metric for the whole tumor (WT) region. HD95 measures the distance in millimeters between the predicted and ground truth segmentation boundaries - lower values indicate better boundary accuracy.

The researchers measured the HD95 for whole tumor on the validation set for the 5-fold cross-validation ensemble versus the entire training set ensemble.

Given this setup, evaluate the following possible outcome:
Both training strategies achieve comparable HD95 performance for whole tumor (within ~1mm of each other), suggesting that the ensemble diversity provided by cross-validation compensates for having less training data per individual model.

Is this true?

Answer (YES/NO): YES